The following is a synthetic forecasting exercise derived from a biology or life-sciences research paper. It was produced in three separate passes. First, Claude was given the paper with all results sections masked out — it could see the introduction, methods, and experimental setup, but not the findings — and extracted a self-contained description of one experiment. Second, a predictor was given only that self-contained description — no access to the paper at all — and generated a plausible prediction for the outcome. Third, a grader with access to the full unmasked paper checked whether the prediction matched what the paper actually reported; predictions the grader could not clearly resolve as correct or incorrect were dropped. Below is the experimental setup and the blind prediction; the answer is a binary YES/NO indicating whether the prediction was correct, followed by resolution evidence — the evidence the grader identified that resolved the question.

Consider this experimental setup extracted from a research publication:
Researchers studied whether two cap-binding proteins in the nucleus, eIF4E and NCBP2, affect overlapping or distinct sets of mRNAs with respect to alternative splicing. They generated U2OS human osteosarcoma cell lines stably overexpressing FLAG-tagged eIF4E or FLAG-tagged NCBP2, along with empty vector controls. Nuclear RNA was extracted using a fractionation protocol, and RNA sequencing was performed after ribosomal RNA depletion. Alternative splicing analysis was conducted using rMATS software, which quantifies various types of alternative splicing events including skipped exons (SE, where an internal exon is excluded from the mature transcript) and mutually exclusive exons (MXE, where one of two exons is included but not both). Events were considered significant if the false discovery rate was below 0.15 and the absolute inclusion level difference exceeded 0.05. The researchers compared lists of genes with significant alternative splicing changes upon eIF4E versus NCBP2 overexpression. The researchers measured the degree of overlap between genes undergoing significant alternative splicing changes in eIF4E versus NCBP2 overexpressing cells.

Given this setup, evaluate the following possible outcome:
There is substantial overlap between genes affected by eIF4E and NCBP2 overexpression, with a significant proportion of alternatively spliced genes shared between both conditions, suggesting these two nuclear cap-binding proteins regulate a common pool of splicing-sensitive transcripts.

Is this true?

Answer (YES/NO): NO